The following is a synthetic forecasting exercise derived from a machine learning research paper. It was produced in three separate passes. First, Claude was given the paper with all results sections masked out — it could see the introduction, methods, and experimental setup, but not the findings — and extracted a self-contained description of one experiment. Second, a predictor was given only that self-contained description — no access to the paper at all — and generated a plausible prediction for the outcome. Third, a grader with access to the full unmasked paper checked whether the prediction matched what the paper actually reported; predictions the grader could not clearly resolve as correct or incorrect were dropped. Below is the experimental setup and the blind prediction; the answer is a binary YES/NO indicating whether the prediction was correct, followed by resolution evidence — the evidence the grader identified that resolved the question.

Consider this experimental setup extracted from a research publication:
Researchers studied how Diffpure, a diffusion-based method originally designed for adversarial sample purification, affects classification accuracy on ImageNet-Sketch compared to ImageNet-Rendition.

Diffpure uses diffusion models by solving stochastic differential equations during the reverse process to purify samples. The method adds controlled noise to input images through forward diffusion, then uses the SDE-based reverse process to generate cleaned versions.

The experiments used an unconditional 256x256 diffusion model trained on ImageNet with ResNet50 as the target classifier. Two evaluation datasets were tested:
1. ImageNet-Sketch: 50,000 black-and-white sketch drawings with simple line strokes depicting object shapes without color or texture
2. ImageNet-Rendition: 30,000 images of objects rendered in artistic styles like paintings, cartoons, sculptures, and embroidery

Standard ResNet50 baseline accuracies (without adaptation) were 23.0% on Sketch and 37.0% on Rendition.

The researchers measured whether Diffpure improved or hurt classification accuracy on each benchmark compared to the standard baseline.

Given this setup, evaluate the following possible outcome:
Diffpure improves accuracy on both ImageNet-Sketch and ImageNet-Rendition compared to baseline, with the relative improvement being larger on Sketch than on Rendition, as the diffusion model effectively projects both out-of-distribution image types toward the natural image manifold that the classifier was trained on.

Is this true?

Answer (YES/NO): NO